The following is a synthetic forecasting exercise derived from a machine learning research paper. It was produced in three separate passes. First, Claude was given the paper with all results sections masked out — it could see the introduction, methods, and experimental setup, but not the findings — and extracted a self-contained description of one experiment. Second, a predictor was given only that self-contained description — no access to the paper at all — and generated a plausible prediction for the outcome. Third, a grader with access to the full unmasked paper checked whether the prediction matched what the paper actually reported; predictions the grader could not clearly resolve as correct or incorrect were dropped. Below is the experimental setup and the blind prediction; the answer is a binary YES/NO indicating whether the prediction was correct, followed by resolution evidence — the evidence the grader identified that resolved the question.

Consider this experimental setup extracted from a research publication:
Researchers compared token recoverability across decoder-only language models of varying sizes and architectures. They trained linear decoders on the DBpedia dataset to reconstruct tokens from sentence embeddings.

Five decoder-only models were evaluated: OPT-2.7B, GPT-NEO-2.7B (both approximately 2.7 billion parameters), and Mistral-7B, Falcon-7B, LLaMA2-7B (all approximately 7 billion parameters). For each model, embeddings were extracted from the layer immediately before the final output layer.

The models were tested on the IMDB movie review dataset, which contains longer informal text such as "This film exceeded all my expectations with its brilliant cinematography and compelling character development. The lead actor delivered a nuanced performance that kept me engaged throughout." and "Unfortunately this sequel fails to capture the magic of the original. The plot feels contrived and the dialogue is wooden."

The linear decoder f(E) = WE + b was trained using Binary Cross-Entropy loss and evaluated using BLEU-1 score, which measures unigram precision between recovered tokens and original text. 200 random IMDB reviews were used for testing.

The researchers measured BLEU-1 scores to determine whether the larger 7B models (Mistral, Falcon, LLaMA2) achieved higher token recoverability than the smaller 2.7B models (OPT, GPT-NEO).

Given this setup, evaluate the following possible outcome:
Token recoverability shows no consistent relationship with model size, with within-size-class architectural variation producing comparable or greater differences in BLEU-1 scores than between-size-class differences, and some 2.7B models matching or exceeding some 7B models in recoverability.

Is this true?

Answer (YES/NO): YES